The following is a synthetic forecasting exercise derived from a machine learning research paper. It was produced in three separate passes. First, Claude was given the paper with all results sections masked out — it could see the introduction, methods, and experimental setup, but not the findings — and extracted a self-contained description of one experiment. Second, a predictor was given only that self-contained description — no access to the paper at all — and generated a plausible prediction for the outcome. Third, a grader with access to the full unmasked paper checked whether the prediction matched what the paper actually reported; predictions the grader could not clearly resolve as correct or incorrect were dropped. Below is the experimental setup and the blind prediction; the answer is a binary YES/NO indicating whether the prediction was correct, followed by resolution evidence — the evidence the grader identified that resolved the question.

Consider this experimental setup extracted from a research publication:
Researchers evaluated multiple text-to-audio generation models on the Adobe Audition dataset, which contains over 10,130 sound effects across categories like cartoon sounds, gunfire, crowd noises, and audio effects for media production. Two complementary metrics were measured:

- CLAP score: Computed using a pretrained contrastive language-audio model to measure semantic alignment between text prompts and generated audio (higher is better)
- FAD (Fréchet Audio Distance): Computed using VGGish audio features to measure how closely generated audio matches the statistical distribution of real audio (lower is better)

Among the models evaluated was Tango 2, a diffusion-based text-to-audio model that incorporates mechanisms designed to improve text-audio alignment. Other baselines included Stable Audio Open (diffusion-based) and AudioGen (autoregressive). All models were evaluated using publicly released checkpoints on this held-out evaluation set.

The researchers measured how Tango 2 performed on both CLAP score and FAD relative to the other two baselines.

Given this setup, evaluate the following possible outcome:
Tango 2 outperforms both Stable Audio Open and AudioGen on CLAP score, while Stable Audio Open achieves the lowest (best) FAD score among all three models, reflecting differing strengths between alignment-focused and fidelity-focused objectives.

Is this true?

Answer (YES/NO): NO